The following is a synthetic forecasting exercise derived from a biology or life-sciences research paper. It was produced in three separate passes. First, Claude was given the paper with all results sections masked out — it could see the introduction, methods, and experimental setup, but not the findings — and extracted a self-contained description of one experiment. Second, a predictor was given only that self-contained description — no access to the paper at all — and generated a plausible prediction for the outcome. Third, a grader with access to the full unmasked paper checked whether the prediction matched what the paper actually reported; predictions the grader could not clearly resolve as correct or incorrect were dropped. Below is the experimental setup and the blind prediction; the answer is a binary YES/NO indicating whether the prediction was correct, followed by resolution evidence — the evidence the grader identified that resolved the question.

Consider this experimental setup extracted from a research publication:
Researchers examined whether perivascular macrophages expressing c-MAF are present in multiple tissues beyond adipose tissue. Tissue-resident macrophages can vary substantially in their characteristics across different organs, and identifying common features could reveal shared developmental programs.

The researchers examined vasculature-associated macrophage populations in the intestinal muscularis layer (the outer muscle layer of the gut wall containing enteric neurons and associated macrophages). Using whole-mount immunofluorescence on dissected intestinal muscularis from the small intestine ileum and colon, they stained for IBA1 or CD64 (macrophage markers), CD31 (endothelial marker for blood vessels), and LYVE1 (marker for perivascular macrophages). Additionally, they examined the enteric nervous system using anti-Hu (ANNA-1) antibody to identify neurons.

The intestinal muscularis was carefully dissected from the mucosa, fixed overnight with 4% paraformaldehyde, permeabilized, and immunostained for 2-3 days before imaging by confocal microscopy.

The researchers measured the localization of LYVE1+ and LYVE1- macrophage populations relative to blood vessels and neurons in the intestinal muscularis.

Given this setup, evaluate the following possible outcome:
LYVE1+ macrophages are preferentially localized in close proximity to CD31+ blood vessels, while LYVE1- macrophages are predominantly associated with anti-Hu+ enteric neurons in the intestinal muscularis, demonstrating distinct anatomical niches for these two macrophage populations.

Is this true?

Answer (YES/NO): NO